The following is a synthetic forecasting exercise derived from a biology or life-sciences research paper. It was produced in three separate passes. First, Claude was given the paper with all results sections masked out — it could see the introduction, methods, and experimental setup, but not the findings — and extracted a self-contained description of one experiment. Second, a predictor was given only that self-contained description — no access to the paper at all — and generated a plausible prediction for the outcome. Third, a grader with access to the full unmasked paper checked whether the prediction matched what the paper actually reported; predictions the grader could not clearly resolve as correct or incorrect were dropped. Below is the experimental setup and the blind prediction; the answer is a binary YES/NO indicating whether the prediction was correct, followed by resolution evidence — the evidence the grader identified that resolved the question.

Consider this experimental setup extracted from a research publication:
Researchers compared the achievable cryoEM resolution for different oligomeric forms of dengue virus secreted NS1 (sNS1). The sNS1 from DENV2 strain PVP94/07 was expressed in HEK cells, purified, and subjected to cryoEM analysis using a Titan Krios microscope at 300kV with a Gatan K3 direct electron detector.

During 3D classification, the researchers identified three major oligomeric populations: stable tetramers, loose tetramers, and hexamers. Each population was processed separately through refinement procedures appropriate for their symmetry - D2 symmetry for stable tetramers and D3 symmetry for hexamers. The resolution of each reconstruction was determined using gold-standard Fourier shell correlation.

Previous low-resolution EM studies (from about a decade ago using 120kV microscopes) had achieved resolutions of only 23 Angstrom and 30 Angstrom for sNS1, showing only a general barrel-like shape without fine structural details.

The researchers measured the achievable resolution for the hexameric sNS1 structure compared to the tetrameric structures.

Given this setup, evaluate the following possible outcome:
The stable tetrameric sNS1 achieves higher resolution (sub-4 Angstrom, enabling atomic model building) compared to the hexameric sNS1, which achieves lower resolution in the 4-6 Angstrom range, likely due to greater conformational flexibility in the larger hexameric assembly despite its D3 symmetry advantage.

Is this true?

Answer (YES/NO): NO